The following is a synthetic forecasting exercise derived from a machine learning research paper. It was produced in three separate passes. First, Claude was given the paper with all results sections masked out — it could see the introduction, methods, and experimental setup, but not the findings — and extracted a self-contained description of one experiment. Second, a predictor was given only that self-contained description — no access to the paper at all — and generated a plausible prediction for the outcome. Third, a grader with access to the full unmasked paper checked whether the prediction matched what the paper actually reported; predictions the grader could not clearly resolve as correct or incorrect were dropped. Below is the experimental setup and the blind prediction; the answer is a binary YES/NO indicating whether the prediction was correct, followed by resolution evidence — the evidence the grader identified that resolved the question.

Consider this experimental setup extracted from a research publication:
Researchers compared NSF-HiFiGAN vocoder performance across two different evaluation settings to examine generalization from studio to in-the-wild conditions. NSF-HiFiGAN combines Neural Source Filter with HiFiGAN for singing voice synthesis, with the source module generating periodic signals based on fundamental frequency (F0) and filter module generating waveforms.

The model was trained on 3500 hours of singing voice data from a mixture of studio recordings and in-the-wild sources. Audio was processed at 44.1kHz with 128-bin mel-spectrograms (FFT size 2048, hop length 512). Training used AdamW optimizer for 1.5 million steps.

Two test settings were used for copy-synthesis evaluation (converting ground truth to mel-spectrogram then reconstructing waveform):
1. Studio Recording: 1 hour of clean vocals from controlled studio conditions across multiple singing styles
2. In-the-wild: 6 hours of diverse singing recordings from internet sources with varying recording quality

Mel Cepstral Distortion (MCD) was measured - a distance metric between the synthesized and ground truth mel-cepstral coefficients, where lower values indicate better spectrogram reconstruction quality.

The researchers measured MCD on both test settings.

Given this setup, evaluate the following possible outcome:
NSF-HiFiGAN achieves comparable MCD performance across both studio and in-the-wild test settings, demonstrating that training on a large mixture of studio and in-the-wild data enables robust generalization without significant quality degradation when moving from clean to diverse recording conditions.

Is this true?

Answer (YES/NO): NO